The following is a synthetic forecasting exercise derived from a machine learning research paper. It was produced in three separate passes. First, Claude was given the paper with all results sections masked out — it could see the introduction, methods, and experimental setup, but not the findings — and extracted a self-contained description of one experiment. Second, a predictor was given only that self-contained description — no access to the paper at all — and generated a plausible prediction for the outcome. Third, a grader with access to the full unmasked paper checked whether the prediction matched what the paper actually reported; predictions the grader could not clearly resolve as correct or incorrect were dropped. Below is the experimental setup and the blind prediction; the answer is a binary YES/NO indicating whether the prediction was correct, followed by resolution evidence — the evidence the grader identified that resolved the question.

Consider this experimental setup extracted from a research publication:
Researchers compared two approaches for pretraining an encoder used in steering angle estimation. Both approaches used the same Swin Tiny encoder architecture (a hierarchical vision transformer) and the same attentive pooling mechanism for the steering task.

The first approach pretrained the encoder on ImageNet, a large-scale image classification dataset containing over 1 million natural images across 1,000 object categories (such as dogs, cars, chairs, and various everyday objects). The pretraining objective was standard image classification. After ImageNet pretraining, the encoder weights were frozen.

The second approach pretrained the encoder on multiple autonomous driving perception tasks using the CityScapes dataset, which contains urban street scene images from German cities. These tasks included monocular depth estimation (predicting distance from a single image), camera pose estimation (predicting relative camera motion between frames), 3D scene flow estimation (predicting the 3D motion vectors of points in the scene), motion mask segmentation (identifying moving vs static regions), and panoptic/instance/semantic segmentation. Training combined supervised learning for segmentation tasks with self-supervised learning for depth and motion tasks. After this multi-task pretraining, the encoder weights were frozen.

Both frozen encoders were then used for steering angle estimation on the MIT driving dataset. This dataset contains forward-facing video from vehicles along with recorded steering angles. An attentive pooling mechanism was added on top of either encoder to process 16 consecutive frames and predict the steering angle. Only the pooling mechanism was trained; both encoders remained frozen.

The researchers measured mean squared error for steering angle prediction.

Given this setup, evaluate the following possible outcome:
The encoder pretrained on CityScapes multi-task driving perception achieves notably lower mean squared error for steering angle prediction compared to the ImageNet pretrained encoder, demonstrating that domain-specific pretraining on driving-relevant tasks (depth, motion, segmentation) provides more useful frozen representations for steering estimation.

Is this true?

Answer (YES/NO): YES